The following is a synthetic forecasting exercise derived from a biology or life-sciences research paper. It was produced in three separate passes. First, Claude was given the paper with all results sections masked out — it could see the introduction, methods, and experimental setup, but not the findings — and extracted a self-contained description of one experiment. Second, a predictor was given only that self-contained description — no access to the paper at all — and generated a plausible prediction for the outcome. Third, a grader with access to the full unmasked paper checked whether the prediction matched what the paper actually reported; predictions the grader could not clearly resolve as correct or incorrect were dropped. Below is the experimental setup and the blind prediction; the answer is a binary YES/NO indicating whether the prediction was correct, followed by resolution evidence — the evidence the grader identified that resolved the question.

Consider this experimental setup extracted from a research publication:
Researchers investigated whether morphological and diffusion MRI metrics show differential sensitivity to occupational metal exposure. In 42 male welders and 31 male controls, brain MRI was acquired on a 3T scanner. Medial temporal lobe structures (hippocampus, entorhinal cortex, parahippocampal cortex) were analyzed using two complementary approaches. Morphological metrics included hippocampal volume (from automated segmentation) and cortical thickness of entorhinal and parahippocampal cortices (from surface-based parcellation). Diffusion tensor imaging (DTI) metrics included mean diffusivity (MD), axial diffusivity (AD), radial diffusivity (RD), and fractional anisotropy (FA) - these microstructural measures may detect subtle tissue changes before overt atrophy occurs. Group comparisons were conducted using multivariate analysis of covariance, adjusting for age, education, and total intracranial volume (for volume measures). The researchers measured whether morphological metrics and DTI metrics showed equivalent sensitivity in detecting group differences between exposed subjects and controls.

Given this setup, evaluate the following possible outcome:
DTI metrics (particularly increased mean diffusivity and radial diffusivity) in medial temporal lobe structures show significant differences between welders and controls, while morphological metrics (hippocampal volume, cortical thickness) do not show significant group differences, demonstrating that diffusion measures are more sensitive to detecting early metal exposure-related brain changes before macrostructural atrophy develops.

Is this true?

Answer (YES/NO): YES